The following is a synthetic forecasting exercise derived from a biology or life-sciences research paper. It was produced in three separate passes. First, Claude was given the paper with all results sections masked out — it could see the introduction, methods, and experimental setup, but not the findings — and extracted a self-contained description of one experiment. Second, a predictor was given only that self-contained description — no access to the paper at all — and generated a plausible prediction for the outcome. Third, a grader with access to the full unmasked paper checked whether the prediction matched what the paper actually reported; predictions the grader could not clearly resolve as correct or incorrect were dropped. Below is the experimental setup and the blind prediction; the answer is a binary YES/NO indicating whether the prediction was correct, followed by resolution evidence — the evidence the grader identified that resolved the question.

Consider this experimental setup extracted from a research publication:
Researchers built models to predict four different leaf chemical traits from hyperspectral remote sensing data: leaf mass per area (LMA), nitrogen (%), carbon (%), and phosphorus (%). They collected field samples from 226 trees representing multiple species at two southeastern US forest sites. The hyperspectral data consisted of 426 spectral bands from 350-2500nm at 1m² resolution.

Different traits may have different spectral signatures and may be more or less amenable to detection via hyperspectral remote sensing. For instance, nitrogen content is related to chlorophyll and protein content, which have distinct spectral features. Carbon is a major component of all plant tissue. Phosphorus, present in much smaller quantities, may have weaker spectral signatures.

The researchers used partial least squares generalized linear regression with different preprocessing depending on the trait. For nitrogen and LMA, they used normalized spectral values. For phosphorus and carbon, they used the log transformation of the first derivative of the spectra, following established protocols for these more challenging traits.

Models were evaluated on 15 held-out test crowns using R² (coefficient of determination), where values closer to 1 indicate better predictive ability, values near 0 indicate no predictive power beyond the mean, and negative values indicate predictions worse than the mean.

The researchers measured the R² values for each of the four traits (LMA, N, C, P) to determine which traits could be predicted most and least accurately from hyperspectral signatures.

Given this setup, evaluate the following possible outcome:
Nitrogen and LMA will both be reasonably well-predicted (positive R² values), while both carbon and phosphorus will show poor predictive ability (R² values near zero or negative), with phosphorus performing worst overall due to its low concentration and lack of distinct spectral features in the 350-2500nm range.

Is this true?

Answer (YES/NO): NO